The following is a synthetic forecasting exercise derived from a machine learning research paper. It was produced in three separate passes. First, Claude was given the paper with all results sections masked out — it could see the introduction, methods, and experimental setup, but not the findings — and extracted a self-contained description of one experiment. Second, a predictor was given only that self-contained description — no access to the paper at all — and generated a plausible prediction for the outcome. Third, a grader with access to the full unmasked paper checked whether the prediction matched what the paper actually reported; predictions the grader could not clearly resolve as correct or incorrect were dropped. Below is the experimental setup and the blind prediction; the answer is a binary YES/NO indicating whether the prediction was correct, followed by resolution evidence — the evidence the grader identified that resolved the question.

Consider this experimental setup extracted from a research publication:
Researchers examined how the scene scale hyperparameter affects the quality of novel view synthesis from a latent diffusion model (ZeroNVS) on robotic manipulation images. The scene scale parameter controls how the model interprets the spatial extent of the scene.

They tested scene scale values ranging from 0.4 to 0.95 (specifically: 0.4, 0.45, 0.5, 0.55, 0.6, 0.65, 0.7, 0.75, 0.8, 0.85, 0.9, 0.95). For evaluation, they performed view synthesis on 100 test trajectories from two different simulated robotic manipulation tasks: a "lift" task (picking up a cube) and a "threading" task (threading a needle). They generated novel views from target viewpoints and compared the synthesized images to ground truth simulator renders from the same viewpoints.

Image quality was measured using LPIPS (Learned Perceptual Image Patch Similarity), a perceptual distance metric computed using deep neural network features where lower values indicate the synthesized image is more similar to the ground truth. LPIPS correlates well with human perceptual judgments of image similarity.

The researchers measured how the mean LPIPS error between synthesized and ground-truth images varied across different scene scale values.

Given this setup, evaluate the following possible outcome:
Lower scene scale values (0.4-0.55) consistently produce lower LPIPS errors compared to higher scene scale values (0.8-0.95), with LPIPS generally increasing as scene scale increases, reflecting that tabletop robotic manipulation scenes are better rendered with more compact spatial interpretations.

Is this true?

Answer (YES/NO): NO